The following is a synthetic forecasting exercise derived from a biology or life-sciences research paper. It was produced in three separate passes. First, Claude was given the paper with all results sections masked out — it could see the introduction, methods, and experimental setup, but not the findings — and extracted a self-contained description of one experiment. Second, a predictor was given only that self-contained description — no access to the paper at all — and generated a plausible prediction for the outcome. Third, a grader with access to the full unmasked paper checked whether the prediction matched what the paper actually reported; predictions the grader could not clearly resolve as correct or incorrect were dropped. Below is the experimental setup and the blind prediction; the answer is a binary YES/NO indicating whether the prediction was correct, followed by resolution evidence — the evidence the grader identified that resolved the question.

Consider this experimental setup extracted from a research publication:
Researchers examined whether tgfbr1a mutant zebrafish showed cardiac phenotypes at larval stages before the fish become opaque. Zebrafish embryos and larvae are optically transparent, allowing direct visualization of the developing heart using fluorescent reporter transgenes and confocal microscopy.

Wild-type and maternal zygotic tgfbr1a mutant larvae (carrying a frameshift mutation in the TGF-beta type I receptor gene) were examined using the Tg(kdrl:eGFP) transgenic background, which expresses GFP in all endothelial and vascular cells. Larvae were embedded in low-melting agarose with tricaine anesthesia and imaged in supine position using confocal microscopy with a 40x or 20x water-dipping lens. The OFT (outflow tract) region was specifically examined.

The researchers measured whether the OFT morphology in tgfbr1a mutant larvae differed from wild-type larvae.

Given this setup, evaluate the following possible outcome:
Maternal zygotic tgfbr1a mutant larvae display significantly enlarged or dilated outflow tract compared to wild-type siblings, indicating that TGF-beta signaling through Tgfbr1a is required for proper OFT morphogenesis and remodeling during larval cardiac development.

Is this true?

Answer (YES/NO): NO